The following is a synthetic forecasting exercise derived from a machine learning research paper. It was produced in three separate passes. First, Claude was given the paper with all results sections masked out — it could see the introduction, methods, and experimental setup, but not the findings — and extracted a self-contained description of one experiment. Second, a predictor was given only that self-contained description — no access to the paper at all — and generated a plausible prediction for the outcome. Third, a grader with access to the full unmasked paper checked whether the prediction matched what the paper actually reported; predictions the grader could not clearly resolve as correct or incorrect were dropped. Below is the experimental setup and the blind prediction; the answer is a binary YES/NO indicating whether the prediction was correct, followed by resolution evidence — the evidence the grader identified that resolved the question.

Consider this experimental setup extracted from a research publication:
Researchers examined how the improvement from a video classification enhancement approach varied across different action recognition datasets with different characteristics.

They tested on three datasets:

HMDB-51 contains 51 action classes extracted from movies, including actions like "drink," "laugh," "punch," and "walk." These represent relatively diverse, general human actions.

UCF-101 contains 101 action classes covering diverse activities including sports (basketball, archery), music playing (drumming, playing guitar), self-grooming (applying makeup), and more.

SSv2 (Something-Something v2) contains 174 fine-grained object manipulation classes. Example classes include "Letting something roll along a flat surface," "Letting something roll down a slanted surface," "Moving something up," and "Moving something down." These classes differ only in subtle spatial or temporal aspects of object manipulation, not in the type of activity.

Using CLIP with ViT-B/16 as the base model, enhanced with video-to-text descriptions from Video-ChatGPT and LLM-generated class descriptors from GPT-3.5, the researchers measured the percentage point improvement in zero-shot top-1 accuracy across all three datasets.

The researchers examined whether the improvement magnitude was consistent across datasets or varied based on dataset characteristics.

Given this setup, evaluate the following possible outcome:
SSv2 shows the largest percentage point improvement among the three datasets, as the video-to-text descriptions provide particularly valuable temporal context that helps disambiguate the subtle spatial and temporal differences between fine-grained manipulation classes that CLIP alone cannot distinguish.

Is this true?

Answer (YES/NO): NO